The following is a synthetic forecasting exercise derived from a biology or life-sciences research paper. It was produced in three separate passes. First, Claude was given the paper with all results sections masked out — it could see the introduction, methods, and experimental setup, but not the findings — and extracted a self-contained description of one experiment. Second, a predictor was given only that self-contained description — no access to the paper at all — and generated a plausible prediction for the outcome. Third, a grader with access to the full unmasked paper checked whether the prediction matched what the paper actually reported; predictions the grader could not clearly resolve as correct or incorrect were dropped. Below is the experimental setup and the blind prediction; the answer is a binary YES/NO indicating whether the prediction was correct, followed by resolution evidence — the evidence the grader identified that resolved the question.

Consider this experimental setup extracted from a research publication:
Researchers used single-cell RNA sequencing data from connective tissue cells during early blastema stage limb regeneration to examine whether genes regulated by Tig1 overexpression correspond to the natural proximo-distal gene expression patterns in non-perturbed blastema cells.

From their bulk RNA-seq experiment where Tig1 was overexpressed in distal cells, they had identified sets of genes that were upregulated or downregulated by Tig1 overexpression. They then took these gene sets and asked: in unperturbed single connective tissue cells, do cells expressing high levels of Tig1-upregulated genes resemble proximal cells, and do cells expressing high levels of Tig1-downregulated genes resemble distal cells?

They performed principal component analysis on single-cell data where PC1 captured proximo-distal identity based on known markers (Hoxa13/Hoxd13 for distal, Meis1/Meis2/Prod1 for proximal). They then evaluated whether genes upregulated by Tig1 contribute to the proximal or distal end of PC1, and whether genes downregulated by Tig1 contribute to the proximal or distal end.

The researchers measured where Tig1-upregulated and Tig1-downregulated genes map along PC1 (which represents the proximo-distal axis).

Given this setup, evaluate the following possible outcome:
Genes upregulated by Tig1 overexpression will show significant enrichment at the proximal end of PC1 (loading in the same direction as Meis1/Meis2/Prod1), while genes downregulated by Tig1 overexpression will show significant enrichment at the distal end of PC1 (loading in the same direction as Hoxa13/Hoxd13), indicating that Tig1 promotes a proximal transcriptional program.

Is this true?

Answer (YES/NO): YES